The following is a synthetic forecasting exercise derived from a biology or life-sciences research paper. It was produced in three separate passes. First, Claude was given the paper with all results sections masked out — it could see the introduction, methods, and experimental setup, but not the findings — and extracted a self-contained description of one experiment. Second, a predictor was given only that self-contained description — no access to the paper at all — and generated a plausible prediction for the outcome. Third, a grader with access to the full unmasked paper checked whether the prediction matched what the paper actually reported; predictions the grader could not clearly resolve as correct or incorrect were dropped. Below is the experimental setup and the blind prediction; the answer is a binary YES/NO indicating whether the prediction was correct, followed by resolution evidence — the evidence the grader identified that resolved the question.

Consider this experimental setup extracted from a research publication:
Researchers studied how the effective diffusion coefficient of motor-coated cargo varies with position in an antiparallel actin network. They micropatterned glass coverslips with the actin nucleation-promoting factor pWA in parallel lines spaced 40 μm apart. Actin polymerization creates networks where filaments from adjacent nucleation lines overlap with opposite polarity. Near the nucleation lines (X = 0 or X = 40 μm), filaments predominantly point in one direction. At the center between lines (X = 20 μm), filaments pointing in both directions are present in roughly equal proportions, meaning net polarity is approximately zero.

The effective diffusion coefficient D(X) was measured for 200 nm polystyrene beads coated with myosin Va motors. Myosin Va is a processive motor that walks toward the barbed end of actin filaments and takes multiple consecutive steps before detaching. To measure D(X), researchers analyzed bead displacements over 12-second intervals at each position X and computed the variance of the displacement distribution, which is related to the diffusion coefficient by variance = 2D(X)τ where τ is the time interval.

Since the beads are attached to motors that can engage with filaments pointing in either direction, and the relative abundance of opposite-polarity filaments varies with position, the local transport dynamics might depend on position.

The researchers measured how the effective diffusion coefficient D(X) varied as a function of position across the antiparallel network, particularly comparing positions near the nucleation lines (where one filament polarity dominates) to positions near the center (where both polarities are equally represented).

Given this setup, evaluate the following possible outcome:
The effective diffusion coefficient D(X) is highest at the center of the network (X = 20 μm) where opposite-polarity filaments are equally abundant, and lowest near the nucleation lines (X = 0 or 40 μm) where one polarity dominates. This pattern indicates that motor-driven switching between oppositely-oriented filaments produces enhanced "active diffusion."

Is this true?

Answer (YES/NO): NO